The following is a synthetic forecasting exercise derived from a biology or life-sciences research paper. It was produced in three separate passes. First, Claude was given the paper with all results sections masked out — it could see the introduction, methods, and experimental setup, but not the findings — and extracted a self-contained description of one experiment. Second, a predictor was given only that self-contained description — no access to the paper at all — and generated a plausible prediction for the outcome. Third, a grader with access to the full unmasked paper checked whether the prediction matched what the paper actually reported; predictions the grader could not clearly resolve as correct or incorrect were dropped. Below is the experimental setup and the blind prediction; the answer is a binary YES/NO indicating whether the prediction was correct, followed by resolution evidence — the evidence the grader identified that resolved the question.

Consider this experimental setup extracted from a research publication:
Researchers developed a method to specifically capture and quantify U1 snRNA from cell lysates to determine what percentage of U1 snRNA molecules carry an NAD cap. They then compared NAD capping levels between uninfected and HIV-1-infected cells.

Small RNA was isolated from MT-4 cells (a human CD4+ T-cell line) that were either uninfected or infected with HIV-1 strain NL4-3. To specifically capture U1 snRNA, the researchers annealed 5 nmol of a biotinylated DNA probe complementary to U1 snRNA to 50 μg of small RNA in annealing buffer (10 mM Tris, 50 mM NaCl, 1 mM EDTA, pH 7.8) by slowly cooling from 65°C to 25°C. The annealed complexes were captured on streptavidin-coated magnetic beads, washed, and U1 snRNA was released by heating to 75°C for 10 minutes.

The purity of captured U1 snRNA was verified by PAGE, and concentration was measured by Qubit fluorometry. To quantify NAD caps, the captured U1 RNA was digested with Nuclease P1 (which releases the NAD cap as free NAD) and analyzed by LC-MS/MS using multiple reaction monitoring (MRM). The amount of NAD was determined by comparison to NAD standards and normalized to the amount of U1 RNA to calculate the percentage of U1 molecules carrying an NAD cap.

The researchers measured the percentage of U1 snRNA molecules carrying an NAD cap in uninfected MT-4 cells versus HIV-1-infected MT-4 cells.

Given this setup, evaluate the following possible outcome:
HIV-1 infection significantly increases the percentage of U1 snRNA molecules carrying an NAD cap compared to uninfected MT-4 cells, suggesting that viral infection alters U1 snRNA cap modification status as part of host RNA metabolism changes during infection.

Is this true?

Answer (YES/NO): NO